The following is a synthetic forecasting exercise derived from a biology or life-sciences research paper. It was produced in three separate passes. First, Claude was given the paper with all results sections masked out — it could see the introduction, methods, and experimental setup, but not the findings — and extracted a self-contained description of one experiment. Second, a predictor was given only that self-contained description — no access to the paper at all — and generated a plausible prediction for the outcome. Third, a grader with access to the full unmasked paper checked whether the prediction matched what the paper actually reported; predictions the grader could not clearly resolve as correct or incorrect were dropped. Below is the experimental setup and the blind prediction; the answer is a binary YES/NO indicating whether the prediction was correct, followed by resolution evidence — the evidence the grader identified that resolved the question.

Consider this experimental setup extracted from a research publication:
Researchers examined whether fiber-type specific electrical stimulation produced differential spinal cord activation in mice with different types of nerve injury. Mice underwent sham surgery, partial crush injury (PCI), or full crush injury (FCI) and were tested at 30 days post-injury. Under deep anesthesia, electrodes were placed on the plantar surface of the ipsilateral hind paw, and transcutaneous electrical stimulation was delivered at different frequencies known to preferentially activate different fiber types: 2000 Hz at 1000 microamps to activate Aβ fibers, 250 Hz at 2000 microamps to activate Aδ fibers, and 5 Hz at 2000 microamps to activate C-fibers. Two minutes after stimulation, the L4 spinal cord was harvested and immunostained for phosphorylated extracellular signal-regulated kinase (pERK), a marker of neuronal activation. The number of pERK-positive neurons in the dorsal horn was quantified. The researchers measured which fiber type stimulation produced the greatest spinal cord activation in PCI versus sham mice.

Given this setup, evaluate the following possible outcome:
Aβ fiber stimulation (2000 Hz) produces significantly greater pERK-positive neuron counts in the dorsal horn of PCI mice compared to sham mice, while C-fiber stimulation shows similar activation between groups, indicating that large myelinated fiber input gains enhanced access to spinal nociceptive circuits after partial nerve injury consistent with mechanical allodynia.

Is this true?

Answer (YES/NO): NO